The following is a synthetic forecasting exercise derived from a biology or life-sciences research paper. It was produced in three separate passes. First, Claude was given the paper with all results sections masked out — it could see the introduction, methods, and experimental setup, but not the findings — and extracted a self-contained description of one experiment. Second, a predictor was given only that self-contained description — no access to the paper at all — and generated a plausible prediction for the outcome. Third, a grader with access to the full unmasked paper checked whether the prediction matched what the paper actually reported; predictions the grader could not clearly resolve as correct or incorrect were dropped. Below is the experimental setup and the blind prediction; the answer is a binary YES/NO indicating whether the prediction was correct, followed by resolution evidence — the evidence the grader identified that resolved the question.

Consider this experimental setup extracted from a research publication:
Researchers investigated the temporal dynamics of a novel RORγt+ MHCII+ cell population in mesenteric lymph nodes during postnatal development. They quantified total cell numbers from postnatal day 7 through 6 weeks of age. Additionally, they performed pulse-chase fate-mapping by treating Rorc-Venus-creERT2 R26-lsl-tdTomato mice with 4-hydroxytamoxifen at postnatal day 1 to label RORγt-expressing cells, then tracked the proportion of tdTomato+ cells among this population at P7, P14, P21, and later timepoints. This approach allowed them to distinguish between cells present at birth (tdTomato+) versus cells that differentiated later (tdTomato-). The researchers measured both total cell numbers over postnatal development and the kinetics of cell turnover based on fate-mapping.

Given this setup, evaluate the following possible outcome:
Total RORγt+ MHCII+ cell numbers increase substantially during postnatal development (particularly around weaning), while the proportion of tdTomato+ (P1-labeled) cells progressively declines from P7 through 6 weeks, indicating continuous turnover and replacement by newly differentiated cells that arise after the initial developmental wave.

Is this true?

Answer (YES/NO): NO